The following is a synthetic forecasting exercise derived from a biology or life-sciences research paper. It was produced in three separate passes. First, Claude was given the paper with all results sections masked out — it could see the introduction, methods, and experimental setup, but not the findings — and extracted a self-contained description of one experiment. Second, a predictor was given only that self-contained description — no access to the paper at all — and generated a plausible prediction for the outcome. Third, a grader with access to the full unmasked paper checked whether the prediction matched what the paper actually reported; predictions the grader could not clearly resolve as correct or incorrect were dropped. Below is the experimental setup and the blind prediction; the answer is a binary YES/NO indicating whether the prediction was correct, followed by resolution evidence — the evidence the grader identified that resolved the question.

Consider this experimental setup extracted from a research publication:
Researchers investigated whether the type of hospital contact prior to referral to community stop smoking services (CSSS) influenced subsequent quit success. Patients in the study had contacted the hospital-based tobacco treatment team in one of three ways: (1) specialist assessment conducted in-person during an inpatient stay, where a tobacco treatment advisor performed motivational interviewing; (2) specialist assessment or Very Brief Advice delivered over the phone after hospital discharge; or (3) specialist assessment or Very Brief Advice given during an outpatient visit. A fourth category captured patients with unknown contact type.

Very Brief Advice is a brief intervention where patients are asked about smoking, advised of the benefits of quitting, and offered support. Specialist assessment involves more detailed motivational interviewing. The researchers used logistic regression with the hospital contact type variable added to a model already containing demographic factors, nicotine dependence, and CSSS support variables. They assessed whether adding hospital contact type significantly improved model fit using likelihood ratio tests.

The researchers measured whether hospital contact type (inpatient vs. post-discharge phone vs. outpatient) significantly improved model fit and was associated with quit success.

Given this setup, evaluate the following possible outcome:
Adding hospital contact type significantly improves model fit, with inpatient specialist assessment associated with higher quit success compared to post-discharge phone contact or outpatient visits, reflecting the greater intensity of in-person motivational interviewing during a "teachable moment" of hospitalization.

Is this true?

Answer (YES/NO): NO